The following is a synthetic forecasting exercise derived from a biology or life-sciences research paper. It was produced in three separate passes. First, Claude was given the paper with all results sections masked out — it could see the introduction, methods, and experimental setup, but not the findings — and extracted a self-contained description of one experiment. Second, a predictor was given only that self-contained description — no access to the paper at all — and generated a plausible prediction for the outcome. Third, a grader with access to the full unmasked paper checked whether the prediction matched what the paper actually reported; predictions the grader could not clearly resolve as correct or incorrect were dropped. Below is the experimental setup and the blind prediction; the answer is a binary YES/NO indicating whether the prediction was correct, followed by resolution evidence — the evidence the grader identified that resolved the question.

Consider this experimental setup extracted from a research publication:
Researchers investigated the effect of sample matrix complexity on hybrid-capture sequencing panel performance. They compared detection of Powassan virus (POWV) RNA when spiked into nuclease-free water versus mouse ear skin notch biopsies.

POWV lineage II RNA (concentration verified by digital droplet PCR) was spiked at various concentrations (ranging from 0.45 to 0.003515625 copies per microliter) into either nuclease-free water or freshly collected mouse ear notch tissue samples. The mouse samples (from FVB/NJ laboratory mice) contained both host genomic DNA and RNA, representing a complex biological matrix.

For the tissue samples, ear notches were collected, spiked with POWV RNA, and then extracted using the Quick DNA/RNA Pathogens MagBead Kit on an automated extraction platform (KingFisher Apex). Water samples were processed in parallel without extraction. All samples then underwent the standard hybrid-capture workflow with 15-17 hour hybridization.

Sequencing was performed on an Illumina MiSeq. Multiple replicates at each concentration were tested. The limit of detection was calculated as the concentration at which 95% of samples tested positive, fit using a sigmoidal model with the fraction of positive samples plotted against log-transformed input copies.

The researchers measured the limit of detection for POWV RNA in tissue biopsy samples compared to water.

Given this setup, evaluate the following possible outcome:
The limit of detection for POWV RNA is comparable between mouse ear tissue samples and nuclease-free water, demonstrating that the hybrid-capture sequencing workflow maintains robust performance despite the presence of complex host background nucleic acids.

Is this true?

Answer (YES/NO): NO